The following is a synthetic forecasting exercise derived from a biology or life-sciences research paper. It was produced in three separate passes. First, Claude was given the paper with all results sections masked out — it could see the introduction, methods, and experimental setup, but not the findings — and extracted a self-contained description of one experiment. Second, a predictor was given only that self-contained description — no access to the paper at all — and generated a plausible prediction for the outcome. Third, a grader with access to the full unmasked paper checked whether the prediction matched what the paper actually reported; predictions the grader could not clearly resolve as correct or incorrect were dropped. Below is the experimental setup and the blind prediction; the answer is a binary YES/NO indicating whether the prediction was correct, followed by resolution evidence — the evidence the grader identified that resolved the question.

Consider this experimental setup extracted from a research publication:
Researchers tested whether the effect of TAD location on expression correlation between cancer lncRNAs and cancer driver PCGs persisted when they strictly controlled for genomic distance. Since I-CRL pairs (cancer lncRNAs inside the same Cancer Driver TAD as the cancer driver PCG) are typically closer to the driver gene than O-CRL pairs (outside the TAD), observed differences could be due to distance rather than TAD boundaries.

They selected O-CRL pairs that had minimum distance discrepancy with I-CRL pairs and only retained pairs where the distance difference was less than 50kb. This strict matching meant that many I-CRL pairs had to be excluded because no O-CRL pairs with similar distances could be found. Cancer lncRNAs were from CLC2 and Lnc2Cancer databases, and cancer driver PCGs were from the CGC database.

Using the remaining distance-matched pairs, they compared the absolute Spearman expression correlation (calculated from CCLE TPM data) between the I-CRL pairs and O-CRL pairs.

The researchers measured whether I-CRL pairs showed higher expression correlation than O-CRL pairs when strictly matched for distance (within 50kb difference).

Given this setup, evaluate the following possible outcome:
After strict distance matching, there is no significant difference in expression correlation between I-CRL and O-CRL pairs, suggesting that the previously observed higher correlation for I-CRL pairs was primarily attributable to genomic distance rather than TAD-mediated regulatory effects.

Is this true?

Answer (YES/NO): NO